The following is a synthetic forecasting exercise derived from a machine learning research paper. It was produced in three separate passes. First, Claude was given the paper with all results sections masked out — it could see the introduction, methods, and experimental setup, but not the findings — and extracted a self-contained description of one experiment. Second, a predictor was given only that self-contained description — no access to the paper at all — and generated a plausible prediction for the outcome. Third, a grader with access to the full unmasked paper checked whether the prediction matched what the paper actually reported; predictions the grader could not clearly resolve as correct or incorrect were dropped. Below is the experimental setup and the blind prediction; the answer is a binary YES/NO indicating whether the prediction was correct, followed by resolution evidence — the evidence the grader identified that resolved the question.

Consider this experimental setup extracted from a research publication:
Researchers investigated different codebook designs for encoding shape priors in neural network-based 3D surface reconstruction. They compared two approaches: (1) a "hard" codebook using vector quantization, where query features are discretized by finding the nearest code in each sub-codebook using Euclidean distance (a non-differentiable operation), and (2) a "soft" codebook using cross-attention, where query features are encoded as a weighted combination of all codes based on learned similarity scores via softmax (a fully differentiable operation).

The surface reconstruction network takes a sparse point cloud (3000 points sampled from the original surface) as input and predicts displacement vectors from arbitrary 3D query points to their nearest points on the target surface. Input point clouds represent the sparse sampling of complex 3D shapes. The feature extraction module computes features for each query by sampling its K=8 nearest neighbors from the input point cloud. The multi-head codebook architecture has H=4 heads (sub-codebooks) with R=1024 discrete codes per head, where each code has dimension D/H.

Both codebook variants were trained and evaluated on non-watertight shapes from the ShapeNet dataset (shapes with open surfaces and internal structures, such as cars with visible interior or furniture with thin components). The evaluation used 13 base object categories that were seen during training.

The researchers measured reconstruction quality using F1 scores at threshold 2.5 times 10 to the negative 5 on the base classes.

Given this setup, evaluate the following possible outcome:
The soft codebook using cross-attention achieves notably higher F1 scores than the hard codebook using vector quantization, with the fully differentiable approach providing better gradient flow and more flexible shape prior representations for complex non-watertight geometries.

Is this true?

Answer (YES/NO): NO